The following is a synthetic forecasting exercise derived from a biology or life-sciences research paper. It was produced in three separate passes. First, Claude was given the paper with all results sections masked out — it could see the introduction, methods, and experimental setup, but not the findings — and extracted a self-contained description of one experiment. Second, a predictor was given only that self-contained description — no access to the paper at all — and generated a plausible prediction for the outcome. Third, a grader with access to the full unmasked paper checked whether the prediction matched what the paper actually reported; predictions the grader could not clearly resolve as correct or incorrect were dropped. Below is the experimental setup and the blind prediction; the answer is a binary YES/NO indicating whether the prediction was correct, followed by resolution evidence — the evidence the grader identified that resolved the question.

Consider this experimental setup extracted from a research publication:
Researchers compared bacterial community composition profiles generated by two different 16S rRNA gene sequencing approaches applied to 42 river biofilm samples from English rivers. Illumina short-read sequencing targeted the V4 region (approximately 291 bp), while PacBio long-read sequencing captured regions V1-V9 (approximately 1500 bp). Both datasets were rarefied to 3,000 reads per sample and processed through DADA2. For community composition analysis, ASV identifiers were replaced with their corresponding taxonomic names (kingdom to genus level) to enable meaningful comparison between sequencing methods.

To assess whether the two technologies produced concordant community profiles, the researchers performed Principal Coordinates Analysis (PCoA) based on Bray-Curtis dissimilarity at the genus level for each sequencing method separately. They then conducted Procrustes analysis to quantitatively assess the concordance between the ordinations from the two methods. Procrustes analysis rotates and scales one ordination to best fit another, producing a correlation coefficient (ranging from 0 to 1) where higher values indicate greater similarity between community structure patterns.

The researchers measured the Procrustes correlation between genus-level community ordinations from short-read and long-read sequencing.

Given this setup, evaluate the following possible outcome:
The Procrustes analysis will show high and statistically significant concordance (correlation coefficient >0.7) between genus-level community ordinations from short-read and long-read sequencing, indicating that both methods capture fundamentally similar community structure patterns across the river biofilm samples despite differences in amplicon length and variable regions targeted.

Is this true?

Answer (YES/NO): YES